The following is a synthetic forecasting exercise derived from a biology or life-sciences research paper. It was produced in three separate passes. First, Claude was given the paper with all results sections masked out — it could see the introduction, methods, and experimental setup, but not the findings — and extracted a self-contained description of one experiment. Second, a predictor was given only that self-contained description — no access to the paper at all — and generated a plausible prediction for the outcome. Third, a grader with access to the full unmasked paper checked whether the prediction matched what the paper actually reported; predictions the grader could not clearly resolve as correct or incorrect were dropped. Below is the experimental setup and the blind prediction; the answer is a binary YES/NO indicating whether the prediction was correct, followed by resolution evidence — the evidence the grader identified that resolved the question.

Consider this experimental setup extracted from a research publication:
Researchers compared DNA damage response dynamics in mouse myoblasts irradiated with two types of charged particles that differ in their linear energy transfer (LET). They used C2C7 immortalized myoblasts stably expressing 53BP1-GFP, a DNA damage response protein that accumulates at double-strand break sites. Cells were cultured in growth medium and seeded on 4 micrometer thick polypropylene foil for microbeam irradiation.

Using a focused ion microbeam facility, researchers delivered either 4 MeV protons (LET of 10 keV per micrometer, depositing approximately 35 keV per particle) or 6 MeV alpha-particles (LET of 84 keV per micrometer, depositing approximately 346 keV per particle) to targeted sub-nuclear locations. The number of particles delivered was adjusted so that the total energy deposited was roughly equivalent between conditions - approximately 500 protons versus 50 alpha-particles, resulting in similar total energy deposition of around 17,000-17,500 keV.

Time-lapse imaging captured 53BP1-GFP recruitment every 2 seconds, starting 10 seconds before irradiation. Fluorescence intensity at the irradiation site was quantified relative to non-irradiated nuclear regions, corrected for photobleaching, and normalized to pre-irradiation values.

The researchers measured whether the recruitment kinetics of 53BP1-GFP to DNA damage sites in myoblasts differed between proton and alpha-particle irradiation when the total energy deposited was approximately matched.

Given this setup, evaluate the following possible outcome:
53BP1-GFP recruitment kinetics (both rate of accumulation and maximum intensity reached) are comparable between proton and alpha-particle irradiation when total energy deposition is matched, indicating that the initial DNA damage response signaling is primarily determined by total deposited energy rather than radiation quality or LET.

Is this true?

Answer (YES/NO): NO